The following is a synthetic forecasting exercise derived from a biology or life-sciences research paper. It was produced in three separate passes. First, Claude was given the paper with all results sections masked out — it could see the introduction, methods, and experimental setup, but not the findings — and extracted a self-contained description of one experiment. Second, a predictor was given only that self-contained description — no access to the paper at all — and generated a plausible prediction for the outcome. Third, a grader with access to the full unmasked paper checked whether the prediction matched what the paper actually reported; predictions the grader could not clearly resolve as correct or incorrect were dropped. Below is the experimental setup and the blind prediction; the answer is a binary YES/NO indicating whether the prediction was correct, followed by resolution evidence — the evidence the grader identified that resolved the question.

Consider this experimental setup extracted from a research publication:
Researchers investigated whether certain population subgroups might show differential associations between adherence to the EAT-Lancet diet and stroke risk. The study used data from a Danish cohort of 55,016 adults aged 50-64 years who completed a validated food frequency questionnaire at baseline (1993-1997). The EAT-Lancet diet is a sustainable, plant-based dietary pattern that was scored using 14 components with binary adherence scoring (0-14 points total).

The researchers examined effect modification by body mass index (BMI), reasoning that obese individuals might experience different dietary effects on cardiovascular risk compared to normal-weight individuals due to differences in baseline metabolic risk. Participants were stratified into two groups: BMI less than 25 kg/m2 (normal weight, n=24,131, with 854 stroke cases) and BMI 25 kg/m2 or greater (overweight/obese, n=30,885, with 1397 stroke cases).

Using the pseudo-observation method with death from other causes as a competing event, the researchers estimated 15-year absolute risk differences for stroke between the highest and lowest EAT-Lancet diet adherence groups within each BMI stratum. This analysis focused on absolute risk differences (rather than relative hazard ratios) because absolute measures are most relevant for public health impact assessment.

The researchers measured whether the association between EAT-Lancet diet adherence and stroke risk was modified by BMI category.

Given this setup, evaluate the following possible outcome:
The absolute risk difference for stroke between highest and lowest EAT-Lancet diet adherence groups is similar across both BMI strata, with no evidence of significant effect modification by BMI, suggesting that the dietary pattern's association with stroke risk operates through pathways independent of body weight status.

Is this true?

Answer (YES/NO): NO